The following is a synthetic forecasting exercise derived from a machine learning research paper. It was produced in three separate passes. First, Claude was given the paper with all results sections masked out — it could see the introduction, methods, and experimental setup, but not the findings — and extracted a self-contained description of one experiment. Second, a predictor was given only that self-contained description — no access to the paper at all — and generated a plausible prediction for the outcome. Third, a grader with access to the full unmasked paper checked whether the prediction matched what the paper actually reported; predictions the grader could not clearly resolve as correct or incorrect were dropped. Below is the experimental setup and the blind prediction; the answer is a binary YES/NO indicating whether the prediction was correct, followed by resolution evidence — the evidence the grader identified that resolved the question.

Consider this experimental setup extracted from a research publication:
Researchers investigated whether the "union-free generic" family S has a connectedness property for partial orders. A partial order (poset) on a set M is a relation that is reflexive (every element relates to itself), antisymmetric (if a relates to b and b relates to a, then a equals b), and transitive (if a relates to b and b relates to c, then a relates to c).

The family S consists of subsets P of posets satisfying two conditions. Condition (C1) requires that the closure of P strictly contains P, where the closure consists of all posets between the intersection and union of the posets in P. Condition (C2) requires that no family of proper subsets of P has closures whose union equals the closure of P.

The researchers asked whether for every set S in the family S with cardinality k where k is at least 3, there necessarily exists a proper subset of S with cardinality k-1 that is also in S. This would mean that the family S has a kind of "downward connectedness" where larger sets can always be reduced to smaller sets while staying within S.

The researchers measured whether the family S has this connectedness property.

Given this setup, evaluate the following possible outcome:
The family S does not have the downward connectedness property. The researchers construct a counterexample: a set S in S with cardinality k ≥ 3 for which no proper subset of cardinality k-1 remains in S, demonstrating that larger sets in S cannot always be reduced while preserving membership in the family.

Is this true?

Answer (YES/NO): NO